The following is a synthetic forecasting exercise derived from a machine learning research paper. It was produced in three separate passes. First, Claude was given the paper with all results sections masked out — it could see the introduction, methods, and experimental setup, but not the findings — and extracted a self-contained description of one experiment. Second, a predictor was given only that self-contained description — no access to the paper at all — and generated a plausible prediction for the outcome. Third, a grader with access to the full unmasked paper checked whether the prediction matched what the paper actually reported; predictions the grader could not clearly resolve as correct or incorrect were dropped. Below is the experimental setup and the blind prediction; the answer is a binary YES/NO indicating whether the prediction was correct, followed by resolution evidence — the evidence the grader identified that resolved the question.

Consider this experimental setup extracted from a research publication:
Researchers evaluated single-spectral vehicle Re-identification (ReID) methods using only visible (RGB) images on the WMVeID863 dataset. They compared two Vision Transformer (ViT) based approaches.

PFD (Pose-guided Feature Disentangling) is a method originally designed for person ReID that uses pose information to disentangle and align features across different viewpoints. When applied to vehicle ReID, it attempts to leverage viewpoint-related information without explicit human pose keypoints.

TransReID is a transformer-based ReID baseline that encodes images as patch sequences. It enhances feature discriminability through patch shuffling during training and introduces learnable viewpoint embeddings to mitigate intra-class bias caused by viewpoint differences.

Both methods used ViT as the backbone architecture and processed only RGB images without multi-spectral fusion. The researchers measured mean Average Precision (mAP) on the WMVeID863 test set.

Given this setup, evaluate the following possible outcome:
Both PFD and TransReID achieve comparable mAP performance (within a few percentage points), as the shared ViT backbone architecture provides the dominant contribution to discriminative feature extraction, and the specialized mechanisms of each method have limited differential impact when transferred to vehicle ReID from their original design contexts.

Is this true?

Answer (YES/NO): NO